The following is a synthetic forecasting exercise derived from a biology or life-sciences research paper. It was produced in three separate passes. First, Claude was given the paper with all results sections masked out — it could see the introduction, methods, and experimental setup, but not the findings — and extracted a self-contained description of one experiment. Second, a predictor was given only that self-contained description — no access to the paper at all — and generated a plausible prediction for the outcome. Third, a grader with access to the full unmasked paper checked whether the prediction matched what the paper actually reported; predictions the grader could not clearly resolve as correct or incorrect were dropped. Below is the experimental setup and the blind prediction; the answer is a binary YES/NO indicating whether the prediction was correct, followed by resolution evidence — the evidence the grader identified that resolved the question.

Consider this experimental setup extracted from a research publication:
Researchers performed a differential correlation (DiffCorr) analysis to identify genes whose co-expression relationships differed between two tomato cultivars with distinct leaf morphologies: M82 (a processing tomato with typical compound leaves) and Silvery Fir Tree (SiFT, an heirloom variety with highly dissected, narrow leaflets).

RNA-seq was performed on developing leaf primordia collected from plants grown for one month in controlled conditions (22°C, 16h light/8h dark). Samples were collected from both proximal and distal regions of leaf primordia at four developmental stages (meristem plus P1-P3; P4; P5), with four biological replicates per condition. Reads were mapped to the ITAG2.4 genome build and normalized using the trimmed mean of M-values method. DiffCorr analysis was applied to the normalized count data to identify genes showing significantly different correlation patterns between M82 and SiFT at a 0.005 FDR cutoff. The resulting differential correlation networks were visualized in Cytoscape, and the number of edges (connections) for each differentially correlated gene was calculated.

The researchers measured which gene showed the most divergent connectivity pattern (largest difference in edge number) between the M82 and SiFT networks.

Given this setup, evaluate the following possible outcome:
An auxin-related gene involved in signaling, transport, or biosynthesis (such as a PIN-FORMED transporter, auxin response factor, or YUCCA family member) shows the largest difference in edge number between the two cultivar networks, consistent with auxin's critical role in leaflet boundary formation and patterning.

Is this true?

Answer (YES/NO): NO